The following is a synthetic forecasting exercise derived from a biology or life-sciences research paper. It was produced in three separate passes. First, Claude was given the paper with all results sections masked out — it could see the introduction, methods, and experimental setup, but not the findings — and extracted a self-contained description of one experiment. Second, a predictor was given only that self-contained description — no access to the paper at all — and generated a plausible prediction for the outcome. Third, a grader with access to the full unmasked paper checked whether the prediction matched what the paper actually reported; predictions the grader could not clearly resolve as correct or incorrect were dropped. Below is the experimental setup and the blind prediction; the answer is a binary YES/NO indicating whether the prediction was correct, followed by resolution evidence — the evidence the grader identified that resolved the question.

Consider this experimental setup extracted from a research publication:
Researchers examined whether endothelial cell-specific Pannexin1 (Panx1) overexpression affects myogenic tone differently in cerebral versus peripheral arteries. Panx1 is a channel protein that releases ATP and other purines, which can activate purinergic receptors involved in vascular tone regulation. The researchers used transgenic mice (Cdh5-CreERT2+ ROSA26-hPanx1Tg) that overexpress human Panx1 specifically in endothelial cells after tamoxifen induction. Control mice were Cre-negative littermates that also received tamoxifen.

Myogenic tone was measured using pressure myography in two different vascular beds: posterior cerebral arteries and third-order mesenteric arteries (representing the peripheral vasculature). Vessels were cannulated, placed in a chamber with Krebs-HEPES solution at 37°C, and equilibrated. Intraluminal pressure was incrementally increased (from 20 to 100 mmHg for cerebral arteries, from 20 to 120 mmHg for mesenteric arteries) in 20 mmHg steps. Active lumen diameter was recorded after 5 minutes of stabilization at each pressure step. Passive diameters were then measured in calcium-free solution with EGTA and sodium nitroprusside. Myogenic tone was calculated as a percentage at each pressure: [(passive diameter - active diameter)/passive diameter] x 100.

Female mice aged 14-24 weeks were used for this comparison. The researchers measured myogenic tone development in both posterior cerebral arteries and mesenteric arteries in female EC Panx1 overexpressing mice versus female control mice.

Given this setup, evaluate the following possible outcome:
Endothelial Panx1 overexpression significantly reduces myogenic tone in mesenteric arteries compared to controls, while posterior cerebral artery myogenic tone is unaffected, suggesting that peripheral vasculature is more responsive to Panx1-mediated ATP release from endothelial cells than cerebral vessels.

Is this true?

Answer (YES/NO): NO